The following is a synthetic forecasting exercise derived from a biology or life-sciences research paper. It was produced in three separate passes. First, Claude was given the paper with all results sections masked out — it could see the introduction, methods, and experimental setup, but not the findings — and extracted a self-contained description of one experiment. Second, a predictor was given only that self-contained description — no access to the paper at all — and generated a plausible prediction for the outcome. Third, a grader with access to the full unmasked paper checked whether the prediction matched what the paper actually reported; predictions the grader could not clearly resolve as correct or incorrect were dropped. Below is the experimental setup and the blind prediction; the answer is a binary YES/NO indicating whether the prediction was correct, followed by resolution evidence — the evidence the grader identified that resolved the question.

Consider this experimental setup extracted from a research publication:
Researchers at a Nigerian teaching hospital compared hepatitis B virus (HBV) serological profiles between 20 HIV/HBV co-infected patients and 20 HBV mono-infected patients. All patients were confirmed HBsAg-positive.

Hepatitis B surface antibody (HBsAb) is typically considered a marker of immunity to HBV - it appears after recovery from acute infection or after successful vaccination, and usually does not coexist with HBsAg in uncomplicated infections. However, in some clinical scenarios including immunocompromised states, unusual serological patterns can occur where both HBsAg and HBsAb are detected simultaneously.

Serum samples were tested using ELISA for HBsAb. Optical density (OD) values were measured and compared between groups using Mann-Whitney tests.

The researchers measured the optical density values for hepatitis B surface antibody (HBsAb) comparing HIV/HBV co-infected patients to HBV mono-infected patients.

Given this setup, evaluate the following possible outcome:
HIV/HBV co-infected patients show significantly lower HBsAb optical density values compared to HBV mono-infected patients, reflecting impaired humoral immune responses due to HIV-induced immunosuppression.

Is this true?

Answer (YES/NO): NO